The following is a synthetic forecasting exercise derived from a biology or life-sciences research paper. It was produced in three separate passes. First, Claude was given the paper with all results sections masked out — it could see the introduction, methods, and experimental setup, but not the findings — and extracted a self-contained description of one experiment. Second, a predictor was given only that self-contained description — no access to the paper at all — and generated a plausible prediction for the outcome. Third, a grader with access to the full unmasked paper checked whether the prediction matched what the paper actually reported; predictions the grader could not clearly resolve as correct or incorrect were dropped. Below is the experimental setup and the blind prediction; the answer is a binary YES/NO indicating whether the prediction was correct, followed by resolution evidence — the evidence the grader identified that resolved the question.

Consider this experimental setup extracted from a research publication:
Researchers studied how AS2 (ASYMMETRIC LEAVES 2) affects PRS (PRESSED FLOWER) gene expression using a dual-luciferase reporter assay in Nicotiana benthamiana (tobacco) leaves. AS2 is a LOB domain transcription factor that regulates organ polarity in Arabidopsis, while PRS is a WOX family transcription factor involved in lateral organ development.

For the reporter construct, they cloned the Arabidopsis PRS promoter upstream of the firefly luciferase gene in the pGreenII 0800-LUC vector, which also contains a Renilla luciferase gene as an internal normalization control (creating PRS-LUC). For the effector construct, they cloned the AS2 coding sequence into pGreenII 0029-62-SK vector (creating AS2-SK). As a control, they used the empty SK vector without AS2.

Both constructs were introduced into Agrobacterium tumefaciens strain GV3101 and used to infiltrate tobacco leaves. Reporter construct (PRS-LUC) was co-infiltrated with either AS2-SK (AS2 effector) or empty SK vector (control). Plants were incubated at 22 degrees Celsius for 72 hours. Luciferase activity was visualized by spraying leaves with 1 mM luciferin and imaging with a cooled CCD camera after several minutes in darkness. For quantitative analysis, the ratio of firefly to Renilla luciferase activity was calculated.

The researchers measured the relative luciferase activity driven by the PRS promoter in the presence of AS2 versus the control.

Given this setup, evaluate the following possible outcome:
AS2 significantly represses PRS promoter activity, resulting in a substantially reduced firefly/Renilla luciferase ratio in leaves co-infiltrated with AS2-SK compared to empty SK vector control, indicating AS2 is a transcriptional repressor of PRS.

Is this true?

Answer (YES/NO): NO